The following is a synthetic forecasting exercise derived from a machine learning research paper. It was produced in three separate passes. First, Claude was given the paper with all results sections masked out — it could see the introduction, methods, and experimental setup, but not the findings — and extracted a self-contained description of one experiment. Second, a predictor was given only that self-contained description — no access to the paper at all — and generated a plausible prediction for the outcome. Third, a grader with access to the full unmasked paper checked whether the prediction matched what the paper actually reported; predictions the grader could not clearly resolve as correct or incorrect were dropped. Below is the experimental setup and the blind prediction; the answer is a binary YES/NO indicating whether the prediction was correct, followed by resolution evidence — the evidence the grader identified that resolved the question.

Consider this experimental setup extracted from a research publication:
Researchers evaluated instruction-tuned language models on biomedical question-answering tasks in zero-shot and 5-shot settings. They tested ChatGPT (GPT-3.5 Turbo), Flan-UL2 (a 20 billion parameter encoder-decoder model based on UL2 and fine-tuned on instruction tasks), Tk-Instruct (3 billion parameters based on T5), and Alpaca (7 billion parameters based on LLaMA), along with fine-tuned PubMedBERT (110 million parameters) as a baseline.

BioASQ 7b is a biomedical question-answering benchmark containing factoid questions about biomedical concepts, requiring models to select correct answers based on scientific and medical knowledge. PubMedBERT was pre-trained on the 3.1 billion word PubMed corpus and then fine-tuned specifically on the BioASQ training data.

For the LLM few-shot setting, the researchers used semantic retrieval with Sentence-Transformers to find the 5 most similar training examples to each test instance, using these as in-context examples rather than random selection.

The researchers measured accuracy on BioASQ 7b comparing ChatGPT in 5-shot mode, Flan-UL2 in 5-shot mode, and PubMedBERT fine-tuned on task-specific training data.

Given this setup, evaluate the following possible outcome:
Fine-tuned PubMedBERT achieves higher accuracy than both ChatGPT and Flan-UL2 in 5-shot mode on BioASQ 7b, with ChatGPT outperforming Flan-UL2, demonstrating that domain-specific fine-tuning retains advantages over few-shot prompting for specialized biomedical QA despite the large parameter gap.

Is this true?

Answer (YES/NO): NO